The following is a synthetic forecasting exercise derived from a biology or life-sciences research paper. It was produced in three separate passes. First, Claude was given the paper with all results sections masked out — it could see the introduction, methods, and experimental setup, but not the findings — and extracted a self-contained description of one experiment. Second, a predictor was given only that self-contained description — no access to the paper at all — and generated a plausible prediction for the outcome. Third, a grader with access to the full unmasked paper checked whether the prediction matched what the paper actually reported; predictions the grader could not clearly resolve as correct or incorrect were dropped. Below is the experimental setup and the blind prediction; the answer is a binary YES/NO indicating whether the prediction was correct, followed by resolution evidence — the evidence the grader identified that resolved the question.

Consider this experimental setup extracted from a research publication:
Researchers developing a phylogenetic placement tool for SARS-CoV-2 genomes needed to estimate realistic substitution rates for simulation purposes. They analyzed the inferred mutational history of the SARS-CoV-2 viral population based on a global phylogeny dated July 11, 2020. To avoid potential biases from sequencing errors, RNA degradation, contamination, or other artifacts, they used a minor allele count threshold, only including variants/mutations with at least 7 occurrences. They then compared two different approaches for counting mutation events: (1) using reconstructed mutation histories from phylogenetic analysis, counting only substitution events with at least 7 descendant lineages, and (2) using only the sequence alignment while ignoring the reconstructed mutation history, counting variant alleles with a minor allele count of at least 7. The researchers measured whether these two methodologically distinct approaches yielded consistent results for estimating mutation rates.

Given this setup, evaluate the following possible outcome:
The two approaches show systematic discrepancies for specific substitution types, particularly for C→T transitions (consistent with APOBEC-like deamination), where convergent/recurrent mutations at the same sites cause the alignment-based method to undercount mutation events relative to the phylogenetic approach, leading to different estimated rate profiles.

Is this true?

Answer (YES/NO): NO